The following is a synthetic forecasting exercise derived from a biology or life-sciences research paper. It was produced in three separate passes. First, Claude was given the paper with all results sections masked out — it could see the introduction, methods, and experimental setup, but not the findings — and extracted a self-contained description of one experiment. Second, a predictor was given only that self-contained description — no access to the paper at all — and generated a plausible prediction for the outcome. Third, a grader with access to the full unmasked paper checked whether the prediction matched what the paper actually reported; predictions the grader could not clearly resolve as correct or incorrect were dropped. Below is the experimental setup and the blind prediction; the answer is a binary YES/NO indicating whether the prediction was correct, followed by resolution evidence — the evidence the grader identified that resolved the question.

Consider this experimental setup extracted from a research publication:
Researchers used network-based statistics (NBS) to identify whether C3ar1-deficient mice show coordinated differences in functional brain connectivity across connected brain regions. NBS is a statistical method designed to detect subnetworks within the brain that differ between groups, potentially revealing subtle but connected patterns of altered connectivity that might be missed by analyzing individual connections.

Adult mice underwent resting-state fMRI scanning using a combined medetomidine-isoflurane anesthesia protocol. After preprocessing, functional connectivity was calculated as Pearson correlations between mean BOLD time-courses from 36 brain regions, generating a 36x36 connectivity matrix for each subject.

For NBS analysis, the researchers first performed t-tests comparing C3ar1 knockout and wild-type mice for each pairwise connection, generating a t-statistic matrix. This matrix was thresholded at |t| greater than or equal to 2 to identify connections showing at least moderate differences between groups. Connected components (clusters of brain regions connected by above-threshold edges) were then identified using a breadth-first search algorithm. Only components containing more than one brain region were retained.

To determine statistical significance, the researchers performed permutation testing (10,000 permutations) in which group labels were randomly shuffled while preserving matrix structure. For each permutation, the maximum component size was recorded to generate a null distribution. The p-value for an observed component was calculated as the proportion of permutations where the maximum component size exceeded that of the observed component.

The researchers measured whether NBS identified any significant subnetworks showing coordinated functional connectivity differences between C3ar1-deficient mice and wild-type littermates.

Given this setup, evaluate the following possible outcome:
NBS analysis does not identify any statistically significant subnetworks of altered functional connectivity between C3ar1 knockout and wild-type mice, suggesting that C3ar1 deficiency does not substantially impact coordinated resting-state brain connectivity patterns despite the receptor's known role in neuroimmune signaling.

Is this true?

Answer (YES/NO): YES